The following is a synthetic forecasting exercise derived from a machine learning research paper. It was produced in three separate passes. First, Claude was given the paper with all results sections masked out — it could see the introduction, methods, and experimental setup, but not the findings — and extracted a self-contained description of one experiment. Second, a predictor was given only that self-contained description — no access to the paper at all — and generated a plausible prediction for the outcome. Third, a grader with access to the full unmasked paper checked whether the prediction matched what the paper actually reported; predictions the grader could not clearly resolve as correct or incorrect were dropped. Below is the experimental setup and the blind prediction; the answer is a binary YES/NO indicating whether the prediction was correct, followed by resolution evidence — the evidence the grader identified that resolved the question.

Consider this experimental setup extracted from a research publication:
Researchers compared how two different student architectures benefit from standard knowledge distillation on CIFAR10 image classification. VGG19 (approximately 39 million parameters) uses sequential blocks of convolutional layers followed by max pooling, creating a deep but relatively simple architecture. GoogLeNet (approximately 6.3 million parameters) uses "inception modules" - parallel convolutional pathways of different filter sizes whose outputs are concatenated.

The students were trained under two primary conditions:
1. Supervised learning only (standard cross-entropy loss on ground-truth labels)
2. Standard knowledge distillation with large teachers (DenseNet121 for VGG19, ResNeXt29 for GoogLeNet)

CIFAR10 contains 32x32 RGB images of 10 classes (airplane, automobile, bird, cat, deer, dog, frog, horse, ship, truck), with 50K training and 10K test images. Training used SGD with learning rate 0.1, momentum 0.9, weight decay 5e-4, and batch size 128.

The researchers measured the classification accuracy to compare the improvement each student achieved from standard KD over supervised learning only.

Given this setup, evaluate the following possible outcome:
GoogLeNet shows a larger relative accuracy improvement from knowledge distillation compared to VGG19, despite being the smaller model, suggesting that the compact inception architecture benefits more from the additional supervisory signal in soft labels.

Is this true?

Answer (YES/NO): NO